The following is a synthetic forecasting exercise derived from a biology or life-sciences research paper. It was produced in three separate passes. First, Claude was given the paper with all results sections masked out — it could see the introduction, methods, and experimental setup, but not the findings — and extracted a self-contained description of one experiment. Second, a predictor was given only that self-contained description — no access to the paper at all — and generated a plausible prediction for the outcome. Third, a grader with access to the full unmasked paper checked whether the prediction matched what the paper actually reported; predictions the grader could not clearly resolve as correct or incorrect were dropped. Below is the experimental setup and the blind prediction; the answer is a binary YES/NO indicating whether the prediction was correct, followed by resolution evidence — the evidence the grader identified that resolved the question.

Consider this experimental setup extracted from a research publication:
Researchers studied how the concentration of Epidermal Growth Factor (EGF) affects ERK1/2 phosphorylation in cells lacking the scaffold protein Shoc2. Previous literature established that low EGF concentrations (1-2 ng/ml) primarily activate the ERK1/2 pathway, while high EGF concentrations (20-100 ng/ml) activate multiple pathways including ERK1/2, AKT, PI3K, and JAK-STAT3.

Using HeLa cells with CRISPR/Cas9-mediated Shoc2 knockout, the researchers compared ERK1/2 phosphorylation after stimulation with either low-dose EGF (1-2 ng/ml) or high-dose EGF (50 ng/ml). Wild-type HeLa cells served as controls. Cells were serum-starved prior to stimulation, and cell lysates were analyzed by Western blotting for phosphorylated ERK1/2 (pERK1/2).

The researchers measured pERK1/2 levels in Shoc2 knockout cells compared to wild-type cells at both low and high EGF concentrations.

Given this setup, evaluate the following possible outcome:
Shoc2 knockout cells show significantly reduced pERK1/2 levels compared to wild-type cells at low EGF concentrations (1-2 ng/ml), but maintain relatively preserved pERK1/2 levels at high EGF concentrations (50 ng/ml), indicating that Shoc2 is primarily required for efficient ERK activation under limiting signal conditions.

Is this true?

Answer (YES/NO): NO